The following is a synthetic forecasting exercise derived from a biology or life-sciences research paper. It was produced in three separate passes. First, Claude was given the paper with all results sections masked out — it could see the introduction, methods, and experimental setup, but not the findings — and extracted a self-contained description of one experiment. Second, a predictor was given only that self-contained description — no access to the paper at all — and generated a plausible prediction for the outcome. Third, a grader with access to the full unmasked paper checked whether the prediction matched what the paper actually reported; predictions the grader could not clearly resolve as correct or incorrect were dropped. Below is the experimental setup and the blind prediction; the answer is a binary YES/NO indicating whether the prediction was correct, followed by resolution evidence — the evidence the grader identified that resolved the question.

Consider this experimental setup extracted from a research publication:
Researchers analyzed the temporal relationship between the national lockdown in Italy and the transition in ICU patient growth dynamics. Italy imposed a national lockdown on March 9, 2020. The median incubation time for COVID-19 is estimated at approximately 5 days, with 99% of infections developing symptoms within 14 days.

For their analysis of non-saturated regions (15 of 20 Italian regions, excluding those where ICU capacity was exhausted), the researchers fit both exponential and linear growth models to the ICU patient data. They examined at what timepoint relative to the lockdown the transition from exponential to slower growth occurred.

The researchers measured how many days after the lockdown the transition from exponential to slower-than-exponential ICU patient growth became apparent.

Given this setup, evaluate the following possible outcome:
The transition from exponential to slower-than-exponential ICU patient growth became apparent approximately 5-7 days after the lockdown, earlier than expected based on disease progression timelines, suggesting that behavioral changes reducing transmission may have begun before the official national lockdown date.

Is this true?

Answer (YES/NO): NO